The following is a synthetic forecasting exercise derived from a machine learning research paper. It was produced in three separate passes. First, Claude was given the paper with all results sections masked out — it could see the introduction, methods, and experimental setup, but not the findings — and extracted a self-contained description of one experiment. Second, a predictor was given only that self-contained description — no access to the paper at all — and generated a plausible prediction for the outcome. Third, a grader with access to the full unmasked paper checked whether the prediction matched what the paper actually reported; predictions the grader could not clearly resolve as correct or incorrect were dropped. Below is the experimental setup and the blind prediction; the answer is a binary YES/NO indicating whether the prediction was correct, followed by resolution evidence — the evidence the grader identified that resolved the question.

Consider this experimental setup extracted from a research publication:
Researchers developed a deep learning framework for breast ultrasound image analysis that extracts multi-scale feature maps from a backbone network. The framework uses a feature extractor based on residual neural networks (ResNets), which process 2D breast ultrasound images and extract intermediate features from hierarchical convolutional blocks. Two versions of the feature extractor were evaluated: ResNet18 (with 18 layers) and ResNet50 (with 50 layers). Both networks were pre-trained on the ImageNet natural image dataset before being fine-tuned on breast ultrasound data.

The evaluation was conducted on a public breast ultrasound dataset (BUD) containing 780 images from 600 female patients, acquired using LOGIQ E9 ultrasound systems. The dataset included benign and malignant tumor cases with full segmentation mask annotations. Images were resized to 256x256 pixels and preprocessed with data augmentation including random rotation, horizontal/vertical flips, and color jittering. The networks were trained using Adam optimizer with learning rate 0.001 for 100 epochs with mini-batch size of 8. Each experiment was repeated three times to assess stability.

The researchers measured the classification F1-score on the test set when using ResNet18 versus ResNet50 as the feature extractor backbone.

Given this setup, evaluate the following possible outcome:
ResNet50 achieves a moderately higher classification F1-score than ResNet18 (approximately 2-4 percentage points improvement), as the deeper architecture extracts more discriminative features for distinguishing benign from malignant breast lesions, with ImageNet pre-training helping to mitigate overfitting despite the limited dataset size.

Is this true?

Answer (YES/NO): NO